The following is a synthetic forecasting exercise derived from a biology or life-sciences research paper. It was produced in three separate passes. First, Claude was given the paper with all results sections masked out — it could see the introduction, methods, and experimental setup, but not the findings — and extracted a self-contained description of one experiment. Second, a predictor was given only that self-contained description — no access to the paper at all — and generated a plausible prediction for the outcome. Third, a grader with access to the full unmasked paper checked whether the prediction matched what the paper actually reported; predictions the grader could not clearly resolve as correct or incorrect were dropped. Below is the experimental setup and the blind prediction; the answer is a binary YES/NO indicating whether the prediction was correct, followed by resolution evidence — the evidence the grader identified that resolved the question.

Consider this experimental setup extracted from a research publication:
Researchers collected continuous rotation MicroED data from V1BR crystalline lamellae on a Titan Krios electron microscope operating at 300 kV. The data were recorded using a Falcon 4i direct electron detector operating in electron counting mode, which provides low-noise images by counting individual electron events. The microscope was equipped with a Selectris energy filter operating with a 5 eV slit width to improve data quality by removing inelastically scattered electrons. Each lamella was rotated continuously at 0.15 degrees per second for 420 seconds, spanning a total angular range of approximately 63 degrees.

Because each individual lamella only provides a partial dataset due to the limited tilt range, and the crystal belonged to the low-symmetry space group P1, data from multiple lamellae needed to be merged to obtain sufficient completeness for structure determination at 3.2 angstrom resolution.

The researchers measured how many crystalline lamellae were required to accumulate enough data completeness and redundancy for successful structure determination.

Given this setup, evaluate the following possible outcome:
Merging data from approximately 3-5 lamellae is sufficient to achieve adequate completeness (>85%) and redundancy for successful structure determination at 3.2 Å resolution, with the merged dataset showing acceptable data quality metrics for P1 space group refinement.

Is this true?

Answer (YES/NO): NO